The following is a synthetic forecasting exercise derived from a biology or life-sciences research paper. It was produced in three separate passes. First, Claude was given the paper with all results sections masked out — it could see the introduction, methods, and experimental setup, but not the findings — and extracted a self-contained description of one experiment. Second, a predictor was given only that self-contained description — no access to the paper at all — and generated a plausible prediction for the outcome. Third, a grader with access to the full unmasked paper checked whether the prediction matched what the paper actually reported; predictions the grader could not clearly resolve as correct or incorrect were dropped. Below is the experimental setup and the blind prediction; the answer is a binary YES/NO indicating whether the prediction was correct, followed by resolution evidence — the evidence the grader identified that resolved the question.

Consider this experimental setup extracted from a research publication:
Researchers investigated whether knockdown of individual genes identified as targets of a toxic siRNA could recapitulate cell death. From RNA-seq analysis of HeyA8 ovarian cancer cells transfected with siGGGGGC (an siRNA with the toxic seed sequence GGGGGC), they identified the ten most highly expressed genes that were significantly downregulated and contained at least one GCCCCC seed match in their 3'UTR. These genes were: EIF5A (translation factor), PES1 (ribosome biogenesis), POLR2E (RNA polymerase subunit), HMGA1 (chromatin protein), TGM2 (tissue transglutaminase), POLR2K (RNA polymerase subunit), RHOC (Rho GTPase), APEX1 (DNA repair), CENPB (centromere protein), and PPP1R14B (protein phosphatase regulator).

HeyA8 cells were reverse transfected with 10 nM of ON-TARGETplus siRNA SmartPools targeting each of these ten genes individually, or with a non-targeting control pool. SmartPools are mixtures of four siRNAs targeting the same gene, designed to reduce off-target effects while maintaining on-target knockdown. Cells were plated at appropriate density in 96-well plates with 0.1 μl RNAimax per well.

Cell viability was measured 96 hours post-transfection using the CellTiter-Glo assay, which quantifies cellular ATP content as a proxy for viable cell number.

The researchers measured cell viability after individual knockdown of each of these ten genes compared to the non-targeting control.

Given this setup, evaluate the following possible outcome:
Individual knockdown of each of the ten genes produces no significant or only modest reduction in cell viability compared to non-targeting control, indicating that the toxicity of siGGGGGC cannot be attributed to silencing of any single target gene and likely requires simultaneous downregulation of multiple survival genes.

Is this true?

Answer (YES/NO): NO